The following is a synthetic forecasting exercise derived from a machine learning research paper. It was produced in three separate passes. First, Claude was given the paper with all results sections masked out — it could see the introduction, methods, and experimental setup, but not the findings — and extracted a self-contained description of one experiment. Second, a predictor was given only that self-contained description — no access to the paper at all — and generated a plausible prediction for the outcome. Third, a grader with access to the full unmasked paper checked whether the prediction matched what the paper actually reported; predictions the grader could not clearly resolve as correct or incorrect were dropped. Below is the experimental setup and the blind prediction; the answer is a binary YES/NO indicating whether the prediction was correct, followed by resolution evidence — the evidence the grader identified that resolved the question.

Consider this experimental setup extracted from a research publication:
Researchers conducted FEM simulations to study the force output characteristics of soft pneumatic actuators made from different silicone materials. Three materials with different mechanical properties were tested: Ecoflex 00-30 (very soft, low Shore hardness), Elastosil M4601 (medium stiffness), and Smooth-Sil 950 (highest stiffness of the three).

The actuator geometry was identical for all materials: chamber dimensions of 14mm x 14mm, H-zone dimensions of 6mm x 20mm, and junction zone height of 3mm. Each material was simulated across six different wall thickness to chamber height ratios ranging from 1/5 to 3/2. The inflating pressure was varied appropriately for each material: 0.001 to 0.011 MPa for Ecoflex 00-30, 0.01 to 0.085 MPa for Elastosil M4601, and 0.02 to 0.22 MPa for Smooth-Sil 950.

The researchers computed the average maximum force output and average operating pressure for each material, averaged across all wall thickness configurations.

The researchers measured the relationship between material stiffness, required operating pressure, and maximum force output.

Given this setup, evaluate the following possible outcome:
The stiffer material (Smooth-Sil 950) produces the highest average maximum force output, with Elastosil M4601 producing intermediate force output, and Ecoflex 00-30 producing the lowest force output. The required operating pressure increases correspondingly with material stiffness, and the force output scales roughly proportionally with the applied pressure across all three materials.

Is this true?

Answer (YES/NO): YES